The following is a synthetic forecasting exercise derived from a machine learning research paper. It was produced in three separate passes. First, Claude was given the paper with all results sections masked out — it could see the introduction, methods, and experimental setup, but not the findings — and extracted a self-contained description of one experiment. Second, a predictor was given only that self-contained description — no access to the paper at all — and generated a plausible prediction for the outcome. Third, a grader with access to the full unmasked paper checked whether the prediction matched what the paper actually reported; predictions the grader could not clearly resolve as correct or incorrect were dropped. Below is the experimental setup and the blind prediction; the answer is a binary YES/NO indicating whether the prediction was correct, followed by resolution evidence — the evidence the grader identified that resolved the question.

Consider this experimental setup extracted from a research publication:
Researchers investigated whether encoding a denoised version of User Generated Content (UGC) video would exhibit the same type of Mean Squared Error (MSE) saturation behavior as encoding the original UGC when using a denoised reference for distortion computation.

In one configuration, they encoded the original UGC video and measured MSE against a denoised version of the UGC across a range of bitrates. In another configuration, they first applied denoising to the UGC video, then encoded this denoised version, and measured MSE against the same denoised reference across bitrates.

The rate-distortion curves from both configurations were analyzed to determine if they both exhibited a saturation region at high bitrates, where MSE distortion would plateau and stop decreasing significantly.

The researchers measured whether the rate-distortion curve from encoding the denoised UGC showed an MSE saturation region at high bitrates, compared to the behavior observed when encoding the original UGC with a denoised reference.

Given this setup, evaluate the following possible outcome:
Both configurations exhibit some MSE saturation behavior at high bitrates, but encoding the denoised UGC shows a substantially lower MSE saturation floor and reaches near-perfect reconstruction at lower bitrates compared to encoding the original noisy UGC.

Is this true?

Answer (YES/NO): NO